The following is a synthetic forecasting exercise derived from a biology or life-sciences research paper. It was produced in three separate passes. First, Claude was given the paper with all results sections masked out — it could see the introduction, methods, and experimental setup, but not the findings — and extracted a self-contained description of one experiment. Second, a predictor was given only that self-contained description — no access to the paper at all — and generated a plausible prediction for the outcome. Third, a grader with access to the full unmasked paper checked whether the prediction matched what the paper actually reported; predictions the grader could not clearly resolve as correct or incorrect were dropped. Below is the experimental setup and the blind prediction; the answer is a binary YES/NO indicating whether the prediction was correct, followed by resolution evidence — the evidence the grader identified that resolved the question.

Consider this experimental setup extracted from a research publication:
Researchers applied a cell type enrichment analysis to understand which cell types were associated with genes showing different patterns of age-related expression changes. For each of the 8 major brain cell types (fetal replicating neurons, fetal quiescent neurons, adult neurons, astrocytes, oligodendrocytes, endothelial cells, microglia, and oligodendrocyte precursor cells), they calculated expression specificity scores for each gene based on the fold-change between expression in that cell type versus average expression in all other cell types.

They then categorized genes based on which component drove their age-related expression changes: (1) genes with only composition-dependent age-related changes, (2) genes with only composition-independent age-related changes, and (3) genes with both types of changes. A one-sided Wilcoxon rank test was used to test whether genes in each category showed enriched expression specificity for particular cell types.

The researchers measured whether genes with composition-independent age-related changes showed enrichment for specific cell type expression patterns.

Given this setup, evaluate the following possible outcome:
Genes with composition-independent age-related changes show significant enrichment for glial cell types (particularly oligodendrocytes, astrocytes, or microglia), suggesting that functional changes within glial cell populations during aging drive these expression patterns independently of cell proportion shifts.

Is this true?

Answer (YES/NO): YES